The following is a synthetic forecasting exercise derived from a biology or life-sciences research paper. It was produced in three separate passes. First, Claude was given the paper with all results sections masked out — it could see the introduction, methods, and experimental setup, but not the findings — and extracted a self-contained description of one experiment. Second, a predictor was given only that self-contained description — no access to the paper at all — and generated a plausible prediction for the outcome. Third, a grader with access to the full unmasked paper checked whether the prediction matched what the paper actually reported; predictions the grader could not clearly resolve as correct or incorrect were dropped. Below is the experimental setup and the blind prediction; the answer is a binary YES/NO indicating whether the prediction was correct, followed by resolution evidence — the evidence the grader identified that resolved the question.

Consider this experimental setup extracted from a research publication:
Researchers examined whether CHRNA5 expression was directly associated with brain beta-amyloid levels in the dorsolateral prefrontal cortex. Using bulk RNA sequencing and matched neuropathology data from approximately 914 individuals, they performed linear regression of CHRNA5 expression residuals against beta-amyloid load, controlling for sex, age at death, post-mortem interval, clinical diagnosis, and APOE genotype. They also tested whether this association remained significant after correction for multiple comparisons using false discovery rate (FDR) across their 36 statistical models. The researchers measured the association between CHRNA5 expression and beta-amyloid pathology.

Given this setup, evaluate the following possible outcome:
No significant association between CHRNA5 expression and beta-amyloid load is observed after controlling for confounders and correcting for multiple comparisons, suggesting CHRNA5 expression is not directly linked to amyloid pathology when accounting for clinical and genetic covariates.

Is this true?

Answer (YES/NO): NO